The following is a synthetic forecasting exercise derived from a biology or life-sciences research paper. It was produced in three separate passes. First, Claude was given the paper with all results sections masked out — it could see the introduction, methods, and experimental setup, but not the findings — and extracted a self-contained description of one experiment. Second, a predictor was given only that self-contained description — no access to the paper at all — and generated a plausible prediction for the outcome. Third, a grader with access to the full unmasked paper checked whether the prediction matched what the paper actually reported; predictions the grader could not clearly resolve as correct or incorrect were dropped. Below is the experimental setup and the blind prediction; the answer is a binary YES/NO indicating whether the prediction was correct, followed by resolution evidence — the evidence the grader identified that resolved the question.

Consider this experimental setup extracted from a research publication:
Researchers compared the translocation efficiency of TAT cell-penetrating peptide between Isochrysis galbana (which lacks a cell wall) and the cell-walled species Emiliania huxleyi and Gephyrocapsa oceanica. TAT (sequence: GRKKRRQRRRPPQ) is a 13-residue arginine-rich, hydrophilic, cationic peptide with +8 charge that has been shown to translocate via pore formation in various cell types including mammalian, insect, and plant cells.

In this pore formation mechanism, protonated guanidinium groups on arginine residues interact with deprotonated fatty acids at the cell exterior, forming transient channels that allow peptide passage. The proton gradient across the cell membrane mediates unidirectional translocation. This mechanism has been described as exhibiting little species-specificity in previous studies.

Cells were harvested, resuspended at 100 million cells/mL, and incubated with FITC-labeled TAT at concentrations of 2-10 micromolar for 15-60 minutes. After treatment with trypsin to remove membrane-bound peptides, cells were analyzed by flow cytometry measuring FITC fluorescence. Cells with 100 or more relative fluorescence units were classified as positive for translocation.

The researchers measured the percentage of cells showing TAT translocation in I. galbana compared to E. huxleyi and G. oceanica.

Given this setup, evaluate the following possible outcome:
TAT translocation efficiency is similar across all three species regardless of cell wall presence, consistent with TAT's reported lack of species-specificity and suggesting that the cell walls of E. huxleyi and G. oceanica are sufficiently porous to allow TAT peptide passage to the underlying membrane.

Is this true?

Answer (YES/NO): NO